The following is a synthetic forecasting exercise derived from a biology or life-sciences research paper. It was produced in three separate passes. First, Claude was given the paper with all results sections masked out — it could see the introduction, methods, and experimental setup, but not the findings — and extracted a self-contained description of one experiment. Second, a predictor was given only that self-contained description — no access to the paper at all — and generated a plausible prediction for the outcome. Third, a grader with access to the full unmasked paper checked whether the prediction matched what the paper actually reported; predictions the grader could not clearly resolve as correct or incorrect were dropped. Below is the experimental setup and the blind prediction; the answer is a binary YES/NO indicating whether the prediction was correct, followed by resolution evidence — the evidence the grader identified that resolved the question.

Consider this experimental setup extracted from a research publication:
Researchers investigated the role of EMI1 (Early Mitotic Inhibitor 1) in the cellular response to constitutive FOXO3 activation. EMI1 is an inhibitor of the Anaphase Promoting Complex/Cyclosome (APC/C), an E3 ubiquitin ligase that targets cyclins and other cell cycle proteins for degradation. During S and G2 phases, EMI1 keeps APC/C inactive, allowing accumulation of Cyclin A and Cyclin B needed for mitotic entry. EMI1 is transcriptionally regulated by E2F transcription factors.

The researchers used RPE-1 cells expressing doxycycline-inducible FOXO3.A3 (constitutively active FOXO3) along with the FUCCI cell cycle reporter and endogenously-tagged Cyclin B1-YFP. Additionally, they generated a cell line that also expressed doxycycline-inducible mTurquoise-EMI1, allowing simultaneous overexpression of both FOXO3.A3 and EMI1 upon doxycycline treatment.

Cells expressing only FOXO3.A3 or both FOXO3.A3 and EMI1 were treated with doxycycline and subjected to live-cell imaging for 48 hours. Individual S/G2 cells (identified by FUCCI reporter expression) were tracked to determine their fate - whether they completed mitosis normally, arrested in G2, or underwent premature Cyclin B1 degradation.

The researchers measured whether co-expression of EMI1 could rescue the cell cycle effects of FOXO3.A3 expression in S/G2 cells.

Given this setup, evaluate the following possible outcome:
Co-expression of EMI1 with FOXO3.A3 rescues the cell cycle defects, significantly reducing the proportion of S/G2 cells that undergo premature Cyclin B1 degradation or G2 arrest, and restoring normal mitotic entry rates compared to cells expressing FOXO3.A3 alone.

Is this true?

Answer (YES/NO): YES